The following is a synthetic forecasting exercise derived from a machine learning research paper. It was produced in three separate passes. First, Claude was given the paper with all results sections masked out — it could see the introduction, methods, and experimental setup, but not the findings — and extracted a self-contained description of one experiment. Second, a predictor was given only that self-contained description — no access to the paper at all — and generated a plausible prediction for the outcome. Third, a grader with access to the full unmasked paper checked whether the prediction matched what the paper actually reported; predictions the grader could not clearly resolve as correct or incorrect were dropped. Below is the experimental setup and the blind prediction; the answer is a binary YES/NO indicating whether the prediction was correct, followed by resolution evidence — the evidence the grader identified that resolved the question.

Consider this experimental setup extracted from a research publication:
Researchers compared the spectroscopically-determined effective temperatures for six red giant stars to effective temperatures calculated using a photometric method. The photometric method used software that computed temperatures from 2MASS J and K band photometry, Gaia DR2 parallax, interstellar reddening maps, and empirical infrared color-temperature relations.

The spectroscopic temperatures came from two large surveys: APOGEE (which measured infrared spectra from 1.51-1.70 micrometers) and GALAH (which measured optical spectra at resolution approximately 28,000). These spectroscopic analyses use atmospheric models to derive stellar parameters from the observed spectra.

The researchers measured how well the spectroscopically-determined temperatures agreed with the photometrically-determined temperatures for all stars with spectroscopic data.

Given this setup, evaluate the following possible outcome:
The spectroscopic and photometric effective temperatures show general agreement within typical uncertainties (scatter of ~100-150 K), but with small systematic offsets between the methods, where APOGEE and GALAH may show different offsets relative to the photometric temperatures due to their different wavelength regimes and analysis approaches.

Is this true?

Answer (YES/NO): NO